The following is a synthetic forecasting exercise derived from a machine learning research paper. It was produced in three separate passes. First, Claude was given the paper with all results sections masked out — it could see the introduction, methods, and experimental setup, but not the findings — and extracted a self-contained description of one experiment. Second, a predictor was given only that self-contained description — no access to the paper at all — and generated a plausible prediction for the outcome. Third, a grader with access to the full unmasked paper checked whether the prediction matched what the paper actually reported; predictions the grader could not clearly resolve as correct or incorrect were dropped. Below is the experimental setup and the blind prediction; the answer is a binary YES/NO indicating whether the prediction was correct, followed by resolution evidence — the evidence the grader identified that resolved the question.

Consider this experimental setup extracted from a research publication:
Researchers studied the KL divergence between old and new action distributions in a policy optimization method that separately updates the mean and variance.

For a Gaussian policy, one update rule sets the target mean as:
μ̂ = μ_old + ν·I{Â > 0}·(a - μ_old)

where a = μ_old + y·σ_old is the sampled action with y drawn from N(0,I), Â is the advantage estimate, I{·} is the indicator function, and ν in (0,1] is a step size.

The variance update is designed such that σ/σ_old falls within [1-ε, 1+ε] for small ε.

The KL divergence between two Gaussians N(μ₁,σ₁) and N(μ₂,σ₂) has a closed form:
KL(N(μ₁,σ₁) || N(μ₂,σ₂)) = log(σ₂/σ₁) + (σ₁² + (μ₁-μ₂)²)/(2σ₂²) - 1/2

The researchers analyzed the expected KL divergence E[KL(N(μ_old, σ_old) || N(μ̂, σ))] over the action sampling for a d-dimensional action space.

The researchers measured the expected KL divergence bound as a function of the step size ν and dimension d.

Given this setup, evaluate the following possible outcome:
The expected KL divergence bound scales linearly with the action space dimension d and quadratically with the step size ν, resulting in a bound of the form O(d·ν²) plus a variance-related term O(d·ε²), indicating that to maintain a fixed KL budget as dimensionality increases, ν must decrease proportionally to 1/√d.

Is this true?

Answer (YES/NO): NO